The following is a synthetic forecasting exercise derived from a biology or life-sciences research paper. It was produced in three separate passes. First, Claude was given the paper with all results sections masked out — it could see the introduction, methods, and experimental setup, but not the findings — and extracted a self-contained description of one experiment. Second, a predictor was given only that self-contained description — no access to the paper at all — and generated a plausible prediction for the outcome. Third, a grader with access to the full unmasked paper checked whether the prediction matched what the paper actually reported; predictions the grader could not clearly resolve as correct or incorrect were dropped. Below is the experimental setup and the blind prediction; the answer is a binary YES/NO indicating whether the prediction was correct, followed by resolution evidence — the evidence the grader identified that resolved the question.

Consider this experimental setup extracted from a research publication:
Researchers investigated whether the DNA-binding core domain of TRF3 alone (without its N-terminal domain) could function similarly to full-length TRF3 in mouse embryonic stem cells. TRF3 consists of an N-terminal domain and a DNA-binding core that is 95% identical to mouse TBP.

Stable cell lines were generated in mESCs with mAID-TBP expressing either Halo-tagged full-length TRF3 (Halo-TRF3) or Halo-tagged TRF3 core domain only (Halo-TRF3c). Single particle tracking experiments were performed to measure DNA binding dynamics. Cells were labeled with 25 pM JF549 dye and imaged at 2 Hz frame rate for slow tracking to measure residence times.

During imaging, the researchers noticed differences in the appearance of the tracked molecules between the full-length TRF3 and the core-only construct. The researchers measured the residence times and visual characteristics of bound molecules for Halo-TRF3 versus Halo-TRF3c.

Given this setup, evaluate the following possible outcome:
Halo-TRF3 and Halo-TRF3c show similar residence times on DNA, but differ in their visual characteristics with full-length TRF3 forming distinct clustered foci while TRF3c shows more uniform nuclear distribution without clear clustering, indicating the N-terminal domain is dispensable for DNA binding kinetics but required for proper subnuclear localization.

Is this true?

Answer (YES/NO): NO